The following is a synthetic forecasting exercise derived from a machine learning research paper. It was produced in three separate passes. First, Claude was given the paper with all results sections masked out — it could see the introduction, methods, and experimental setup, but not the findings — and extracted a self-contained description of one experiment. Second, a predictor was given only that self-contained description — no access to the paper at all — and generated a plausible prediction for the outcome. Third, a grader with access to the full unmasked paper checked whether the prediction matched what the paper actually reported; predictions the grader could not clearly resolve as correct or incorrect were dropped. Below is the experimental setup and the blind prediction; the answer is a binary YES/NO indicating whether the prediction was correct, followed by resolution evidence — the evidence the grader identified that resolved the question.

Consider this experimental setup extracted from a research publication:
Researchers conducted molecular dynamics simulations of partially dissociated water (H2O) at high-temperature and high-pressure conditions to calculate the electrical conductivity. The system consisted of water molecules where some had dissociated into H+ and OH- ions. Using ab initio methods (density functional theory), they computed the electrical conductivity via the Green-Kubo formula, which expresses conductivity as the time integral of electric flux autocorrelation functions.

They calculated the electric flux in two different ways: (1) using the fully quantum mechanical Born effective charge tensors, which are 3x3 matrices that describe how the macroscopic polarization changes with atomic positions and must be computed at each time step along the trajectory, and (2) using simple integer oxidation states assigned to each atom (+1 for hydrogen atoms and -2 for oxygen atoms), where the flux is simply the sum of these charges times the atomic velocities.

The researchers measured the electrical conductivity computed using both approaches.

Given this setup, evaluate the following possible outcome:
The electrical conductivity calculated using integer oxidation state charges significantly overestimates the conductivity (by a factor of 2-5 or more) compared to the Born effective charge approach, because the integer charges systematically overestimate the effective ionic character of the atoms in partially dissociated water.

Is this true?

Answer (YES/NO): NO